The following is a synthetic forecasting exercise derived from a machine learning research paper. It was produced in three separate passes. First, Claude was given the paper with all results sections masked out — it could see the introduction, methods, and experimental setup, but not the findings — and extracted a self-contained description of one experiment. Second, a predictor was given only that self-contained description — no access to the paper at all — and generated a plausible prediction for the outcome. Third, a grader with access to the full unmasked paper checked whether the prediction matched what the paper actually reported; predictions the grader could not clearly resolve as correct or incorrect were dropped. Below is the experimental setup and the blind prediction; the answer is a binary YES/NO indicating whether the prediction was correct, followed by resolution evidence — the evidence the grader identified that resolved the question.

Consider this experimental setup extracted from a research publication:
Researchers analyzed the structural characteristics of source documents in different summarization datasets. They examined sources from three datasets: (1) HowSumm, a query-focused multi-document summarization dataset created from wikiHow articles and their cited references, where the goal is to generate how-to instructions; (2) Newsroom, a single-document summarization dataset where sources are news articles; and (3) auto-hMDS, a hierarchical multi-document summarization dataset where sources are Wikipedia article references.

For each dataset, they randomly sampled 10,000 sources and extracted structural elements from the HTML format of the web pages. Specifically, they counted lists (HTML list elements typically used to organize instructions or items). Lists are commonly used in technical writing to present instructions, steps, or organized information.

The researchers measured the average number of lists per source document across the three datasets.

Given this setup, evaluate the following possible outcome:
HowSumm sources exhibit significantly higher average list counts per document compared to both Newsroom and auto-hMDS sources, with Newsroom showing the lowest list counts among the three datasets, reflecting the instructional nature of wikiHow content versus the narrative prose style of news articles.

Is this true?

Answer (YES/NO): YES